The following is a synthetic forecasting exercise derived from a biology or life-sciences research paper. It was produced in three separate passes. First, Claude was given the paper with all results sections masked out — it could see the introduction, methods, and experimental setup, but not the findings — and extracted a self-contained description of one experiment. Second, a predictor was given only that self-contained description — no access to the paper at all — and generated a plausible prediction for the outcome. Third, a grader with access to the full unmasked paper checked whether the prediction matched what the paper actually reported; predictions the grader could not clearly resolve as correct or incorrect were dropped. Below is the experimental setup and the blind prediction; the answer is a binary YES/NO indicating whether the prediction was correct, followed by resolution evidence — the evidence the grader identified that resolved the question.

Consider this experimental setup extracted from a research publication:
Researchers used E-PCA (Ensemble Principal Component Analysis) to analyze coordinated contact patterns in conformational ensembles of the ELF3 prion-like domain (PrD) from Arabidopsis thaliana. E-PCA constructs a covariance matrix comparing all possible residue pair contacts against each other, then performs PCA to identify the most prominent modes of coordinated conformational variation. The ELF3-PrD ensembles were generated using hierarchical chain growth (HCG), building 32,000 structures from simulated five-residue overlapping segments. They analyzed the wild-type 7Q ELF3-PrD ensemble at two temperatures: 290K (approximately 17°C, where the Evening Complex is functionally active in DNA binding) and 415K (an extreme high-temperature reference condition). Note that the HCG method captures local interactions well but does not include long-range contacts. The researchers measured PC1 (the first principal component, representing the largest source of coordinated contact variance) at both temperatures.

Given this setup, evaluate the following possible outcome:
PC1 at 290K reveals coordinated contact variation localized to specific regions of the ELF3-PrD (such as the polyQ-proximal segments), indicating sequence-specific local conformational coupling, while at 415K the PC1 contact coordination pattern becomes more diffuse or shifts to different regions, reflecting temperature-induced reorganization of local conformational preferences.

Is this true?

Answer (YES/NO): YES